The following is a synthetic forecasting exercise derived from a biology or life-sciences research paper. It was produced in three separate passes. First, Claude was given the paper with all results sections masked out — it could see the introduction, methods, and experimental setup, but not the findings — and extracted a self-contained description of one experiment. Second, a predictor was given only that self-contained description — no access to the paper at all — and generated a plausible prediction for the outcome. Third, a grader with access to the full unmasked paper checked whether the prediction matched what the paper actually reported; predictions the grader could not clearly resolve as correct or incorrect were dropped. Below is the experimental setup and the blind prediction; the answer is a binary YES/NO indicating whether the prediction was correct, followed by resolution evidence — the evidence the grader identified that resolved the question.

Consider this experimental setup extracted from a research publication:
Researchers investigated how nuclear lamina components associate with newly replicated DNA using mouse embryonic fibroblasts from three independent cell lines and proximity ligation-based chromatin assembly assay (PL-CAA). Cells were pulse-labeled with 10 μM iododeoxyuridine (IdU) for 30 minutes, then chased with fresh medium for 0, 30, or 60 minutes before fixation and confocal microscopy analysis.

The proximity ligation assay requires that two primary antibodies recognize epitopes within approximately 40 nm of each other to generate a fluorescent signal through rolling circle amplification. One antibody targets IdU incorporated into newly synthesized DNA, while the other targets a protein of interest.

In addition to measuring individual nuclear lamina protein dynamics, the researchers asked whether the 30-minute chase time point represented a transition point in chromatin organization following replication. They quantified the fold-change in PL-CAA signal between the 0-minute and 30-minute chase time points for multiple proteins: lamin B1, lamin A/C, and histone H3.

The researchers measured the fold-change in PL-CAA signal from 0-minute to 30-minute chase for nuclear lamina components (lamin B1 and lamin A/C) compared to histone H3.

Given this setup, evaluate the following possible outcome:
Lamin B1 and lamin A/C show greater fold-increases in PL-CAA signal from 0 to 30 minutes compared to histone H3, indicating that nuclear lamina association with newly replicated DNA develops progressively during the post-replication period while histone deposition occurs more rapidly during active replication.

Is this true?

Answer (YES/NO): YES